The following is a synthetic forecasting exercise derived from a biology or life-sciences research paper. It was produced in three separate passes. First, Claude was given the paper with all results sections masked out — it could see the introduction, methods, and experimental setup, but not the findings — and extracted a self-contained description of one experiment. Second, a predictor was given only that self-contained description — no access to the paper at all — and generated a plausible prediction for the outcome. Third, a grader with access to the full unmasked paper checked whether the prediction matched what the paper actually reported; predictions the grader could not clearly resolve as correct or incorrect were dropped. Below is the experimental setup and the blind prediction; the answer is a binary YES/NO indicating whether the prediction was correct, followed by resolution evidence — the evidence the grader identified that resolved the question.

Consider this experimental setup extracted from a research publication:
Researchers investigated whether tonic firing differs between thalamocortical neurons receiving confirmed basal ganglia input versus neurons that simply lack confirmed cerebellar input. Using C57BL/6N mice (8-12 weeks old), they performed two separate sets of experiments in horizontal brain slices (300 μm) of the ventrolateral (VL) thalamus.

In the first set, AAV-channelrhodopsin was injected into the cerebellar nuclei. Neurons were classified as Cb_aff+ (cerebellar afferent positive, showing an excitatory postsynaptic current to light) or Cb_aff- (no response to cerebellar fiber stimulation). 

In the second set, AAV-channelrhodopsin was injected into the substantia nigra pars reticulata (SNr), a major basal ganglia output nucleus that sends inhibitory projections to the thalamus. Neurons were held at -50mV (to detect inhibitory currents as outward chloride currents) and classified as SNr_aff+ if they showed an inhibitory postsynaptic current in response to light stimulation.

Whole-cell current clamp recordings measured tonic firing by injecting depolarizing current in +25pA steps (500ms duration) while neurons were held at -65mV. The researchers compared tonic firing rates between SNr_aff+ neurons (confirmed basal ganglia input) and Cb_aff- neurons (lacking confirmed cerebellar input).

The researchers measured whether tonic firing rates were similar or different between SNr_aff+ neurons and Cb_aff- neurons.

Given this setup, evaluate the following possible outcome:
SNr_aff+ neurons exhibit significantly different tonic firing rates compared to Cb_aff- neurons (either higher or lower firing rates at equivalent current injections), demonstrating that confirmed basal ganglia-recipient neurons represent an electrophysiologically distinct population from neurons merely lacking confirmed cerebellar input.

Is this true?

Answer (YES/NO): NO